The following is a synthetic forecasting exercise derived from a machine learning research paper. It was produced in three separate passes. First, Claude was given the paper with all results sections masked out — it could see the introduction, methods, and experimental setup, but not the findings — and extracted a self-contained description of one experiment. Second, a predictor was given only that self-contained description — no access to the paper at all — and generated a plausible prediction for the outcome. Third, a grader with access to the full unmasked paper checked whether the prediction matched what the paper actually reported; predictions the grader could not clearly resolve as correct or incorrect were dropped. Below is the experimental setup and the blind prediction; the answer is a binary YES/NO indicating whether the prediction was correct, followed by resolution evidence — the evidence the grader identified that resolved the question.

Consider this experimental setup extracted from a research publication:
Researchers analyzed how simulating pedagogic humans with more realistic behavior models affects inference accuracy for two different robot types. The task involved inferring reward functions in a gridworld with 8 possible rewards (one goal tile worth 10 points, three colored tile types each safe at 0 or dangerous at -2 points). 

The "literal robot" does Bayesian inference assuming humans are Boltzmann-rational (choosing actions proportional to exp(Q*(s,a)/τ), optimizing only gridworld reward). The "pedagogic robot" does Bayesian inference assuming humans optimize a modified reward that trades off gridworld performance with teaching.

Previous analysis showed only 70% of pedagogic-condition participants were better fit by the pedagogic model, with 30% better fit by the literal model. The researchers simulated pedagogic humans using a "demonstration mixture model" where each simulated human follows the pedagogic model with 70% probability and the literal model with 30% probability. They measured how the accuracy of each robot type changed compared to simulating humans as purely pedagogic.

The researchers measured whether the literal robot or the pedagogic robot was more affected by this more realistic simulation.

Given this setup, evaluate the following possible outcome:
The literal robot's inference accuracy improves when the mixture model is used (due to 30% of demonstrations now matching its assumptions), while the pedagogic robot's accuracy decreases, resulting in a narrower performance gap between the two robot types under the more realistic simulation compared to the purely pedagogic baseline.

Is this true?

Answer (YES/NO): NO